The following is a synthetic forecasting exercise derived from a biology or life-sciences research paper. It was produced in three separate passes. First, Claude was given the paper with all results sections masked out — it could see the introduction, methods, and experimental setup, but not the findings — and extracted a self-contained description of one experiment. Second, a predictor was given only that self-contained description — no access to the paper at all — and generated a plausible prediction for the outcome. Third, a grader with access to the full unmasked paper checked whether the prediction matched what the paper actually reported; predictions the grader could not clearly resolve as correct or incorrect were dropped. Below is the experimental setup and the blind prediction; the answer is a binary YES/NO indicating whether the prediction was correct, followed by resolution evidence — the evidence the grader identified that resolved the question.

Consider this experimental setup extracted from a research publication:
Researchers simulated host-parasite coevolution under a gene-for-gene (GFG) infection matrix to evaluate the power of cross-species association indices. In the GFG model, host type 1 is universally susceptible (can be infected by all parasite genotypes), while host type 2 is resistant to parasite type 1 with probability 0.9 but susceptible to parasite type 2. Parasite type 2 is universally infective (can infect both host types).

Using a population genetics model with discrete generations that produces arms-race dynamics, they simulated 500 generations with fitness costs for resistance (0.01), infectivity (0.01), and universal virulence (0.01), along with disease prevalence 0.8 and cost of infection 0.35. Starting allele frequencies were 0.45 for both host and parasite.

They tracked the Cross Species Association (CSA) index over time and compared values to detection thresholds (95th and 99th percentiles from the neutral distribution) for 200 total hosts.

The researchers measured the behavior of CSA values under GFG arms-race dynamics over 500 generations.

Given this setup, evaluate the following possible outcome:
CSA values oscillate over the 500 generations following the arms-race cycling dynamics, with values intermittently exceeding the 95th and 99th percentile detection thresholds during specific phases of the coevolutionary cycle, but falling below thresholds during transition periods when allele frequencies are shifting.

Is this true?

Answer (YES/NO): NO